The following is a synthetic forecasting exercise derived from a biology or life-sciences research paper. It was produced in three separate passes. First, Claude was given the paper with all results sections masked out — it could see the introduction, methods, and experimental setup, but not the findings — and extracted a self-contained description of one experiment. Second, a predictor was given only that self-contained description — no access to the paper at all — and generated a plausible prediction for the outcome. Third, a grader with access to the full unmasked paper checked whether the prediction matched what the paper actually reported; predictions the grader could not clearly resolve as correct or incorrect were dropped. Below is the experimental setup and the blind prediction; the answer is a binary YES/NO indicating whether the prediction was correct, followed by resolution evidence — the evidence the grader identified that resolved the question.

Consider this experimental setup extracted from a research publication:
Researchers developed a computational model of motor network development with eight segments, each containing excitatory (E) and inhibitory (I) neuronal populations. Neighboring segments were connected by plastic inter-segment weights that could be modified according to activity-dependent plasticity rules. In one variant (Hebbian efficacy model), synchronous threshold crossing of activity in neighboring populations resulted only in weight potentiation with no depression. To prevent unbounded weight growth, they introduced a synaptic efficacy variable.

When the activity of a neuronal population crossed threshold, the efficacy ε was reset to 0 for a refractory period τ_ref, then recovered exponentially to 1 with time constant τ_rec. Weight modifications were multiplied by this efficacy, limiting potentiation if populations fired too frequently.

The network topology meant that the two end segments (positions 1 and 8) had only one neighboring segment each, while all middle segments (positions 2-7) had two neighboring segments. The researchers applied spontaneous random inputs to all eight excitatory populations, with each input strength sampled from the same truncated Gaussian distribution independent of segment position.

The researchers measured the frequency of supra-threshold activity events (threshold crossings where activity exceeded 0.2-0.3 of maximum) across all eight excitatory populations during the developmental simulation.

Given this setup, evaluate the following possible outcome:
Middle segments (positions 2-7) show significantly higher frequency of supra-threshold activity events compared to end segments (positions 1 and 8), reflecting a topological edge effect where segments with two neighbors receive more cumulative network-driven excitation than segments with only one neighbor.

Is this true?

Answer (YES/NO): YES